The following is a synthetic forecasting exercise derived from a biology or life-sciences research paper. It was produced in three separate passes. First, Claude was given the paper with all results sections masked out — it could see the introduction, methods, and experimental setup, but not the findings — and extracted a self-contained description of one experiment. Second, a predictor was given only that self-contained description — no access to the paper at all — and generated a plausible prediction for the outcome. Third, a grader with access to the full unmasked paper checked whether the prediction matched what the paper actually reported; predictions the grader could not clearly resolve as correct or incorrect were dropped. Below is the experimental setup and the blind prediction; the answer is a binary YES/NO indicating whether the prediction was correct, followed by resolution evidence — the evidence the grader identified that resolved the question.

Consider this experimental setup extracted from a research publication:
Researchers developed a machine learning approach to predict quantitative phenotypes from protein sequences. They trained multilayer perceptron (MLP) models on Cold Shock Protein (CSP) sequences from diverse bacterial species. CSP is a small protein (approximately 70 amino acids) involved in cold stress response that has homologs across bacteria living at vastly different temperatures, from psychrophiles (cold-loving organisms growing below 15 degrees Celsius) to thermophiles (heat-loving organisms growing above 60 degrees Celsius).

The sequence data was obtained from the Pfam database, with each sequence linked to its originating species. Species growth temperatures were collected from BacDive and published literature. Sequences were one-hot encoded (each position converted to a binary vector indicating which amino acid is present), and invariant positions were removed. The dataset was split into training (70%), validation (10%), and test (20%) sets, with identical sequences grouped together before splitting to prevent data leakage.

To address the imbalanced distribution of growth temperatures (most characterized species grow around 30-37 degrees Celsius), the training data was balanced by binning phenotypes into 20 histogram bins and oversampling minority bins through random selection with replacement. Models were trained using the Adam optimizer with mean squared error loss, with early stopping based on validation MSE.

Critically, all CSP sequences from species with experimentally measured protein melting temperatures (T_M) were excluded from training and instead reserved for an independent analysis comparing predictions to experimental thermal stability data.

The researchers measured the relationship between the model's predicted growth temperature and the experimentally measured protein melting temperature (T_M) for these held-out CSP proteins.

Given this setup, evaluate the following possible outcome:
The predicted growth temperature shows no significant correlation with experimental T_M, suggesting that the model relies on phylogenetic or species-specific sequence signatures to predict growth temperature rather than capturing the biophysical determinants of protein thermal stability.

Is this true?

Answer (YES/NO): NO